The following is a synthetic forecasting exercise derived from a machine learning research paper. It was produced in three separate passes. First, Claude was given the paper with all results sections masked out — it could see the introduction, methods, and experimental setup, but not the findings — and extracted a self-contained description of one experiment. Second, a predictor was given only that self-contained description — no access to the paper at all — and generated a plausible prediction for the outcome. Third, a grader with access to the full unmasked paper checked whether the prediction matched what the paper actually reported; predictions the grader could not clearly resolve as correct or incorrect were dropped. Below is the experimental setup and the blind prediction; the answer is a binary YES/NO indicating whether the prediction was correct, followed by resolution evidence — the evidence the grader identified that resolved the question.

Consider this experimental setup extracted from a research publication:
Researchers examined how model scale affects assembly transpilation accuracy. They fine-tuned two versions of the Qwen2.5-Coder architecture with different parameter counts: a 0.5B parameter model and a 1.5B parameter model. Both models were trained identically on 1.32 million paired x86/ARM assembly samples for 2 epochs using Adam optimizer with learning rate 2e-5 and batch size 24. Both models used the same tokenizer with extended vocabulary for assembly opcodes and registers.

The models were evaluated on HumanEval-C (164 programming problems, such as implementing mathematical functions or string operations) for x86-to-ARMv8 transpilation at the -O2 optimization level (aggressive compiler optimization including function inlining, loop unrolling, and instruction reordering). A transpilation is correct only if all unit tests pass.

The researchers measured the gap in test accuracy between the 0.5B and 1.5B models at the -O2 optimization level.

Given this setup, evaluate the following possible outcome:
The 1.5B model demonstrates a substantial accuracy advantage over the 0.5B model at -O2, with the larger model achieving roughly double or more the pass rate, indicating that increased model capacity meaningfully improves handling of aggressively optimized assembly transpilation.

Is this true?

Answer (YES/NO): NO